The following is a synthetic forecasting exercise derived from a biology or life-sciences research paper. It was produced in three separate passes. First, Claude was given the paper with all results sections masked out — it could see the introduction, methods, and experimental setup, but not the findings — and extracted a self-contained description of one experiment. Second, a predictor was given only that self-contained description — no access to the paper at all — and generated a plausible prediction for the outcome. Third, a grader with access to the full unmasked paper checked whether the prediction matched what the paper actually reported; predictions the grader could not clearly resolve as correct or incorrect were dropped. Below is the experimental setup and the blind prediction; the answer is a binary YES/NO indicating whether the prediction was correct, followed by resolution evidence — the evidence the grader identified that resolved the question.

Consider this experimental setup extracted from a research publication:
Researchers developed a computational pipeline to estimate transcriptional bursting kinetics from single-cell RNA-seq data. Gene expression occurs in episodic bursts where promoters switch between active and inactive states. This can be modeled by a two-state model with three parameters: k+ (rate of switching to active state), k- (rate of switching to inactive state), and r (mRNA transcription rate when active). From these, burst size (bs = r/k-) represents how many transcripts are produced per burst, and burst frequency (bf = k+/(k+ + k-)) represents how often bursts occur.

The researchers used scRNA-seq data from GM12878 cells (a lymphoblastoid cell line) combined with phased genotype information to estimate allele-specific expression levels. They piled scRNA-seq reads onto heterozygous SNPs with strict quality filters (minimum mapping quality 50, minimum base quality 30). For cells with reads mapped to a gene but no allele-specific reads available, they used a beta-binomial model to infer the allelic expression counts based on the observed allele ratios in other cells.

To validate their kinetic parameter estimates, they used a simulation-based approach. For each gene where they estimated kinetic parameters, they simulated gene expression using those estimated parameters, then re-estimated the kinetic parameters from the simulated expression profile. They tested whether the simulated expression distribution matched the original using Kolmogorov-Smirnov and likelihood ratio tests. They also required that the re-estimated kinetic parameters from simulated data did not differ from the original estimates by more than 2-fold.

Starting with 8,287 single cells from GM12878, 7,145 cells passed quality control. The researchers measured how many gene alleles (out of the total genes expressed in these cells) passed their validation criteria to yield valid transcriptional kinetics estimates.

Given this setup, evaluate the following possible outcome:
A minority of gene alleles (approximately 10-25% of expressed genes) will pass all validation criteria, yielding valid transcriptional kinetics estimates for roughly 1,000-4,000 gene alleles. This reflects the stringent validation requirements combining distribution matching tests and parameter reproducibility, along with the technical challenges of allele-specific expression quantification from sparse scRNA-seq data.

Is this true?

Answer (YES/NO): NO